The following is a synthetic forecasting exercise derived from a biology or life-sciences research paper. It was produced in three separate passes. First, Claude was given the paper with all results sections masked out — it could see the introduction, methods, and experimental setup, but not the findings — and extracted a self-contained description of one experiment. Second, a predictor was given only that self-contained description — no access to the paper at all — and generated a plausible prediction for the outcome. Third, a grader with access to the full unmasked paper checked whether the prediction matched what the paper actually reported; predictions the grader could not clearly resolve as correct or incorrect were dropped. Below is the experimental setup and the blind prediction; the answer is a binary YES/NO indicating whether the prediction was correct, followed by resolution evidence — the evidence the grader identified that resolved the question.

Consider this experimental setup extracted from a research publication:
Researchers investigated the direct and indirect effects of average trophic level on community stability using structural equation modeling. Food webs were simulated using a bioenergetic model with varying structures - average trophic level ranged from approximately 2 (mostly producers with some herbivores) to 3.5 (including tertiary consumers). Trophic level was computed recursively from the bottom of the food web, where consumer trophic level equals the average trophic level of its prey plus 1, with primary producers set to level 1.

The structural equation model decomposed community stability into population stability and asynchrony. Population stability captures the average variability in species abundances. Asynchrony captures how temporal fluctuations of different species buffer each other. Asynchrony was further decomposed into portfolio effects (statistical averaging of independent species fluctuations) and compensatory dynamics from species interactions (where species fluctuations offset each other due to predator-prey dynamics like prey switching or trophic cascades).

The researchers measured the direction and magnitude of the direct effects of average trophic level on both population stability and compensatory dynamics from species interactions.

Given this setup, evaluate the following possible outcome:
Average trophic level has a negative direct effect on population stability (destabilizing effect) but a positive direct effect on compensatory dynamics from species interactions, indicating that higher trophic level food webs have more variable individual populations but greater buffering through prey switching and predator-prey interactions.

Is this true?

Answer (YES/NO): NO